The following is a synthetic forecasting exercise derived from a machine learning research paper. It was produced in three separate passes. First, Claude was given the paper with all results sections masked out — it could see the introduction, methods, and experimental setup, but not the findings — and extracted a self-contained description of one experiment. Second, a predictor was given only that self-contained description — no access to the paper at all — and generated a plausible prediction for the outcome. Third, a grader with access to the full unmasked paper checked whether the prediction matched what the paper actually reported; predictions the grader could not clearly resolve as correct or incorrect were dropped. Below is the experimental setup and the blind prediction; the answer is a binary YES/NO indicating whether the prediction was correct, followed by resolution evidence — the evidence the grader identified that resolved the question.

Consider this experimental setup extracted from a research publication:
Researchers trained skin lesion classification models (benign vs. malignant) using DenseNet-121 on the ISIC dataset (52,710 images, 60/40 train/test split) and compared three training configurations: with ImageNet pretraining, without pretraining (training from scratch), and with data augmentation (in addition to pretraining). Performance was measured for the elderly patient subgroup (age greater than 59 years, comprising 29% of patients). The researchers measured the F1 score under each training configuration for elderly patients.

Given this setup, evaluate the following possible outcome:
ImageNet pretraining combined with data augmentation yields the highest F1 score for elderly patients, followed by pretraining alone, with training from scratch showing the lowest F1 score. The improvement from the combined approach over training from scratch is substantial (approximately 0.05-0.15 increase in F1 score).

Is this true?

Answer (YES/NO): NO